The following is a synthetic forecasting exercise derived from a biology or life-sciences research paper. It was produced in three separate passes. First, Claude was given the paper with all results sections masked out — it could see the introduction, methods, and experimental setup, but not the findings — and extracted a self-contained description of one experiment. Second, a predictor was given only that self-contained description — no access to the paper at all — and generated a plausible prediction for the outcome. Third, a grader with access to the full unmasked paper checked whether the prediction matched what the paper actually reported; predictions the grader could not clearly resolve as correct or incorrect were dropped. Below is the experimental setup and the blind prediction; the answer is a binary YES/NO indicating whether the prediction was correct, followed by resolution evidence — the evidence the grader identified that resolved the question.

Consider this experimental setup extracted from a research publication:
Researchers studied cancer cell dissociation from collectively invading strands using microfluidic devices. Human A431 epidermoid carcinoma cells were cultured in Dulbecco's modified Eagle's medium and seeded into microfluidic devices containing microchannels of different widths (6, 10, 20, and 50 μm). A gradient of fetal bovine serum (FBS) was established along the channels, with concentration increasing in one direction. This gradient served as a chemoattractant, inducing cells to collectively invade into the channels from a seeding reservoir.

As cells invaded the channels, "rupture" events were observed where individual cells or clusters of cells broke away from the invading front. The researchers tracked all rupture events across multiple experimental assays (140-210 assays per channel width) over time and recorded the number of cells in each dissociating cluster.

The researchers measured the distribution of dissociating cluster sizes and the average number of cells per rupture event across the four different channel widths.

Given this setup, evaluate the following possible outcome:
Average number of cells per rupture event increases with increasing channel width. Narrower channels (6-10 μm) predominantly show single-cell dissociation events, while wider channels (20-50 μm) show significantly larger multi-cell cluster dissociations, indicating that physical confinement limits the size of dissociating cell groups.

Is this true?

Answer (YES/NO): NO